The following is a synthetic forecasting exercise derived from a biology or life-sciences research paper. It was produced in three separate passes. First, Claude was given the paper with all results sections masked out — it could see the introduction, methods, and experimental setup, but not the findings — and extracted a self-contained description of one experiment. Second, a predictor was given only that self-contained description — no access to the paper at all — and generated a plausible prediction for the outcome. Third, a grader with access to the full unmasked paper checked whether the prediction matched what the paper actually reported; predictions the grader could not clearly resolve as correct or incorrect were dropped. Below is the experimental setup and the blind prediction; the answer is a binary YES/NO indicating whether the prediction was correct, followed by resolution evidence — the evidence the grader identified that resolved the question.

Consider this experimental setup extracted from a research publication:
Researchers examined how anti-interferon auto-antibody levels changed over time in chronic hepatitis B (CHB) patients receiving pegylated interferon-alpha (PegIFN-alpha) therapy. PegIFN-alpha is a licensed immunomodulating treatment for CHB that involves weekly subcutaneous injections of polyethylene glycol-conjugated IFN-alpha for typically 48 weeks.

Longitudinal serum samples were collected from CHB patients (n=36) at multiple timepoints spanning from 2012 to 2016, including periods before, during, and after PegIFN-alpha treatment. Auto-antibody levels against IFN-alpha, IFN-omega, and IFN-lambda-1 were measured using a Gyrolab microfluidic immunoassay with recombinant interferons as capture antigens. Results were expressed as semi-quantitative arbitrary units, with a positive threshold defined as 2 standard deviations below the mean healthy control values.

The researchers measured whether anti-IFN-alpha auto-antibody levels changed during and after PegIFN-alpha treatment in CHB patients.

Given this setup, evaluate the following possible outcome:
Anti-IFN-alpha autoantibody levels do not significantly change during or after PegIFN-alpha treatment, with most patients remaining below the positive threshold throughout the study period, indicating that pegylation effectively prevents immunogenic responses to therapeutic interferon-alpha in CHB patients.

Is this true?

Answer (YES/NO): NO